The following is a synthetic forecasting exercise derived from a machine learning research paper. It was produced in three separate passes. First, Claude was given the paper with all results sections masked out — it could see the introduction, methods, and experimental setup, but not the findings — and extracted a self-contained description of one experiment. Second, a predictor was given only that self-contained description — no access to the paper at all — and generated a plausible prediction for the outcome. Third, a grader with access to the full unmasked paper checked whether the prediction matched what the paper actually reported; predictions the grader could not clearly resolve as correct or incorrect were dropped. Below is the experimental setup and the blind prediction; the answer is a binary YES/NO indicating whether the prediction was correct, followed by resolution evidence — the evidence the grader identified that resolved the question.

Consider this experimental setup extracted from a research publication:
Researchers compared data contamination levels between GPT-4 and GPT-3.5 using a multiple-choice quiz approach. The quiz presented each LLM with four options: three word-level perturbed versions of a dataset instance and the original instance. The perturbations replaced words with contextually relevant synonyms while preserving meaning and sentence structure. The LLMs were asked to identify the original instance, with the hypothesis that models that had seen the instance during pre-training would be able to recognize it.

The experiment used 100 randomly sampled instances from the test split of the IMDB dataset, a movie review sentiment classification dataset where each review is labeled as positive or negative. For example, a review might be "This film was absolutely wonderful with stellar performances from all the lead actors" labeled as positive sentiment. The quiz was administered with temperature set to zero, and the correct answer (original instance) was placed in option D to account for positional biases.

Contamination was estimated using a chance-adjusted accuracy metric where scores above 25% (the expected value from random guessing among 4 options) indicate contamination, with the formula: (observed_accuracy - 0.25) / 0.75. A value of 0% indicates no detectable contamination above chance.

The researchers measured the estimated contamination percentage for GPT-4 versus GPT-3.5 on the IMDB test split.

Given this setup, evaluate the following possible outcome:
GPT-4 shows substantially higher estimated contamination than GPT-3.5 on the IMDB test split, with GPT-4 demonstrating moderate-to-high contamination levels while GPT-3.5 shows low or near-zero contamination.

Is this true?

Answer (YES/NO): YES